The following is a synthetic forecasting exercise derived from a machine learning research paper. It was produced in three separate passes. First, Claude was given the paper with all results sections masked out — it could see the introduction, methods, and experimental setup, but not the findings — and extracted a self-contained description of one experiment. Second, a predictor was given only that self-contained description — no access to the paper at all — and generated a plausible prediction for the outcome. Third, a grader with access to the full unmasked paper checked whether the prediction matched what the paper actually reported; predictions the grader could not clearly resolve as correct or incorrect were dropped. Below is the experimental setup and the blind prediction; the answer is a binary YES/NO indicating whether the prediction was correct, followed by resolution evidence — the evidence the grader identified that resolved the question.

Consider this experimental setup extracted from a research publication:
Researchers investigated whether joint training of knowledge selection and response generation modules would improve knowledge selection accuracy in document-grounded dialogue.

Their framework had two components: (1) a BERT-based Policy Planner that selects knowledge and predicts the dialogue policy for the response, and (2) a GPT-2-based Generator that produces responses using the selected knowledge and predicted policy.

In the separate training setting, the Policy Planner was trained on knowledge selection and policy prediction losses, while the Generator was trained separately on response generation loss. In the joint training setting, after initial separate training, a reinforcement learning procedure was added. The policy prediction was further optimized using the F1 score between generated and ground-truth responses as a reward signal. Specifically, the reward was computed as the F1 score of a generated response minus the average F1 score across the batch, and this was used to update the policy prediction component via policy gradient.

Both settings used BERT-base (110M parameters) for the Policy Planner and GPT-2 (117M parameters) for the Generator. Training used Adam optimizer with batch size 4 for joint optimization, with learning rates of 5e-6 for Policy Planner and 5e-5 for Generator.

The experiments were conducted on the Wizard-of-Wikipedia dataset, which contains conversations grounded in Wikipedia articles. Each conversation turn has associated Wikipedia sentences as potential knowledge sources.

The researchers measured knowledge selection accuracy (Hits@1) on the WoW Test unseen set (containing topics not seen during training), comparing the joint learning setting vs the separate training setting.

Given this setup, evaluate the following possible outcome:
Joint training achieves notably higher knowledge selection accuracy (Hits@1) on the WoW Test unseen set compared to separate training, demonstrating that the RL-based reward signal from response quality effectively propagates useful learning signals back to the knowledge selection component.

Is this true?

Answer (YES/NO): NO